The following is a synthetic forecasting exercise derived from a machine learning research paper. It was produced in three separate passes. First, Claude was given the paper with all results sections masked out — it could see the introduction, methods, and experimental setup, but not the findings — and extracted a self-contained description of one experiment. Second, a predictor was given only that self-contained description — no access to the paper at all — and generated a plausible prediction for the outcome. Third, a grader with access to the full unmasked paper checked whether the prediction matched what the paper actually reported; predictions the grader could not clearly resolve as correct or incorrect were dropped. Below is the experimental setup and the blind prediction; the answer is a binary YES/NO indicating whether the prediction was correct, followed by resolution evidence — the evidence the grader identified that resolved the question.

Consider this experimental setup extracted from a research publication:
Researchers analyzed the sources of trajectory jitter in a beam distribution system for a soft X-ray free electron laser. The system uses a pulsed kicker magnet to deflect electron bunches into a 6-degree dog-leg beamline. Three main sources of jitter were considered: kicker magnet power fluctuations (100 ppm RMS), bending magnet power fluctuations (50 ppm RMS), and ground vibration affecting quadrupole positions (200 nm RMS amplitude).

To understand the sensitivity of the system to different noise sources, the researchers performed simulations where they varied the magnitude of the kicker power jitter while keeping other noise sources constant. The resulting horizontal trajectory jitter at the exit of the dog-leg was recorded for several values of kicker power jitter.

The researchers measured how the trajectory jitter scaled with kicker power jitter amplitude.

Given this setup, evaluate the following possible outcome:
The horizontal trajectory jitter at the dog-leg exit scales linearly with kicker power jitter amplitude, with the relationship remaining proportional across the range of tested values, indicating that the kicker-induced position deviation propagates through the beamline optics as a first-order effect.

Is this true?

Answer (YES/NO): YES